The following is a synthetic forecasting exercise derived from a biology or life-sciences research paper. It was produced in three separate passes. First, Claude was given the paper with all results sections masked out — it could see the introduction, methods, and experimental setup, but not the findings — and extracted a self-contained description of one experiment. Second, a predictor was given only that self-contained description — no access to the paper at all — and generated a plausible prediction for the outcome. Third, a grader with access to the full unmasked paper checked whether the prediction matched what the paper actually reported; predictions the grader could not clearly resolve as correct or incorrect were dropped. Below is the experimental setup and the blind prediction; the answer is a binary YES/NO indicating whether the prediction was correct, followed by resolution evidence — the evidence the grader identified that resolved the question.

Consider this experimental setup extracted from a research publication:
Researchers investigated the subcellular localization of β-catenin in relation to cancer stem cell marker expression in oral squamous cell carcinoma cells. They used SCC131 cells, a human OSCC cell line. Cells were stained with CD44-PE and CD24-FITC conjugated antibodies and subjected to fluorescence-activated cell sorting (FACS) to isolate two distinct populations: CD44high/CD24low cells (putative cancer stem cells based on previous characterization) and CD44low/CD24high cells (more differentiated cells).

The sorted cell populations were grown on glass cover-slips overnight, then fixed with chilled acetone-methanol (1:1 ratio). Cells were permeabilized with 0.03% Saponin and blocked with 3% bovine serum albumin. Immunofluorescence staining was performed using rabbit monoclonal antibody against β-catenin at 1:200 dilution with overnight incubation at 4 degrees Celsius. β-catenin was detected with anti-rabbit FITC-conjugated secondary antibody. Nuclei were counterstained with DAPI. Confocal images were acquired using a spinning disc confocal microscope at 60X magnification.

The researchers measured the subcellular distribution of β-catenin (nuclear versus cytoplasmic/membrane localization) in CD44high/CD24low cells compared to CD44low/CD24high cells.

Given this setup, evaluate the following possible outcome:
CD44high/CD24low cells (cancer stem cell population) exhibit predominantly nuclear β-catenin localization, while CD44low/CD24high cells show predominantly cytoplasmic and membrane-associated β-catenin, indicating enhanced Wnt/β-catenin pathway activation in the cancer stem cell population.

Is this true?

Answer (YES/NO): NO